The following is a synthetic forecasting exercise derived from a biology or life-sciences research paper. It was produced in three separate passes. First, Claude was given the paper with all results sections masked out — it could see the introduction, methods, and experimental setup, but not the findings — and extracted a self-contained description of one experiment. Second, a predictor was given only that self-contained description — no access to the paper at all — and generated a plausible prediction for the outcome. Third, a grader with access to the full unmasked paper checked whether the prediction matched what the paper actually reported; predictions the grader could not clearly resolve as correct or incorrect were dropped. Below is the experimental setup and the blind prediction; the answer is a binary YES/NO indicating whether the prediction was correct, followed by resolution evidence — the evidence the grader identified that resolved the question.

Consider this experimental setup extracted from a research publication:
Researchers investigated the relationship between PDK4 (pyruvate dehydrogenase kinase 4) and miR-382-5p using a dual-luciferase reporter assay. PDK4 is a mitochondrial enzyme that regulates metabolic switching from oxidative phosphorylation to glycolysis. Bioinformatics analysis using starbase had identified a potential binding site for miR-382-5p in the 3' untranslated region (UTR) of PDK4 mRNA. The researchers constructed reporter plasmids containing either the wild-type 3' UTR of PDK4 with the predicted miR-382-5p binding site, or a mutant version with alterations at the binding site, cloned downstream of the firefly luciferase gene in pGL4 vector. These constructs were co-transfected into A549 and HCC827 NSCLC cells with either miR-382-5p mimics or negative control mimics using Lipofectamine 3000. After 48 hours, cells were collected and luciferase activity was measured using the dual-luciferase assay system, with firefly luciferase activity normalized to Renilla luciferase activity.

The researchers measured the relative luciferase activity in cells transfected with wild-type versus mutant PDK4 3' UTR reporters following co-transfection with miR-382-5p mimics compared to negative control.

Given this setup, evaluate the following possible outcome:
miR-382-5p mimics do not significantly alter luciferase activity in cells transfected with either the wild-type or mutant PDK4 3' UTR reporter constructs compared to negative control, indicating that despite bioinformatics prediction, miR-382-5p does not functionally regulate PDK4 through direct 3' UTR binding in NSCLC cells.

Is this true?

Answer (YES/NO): NO